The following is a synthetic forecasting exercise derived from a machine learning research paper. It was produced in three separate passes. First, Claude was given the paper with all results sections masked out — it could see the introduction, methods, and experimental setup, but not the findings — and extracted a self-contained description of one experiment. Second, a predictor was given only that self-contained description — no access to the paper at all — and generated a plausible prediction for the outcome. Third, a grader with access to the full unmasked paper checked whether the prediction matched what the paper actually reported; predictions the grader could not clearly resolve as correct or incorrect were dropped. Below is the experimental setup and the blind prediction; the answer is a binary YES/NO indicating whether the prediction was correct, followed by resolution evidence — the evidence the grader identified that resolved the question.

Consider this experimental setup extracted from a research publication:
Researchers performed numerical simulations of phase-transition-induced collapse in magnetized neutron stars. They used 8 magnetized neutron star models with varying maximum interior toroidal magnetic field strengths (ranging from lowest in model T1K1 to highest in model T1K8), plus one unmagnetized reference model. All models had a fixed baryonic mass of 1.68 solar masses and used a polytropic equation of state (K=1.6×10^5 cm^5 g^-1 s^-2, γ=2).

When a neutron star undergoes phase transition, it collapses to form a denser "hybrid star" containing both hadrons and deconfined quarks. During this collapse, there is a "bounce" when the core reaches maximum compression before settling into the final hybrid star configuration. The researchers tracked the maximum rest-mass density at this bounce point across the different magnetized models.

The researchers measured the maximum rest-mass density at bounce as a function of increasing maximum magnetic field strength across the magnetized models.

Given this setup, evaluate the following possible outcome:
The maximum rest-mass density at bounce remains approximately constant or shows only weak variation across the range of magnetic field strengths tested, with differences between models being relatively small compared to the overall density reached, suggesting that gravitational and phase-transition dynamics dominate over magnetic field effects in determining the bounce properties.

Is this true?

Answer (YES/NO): NO